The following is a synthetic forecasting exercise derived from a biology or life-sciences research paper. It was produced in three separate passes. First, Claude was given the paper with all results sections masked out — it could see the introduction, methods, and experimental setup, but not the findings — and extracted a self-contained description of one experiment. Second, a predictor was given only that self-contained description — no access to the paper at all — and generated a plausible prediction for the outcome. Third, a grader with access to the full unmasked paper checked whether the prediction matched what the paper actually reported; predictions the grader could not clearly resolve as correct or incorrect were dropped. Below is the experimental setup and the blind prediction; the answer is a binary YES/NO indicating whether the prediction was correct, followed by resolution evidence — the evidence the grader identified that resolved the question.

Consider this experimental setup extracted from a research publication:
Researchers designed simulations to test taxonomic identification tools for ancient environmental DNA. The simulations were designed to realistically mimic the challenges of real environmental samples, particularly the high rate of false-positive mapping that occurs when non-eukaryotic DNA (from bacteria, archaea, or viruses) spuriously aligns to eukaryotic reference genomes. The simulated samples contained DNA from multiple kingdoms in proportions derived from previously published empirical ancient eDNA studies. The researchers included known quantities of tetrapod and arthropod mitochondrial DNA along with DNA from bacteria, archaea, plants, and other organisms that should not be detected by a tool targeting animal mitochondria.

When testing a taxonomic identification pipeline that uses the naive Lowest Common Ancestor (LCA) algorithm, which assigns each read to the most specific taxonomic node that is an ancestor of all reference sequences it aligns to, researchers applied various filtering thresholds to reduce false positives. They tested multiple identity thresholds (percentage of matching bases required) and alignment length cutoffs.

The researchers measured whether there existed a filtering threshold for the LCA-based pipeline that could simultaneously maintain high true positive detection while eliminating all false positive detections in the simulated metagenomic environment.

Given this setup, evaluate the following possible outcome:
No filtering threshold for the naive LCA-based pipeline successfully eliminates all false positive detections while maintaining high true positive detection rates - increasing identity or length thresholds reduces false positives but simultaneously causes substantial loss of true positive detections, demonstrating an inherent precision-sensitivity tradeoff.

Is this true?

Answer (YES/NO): YES